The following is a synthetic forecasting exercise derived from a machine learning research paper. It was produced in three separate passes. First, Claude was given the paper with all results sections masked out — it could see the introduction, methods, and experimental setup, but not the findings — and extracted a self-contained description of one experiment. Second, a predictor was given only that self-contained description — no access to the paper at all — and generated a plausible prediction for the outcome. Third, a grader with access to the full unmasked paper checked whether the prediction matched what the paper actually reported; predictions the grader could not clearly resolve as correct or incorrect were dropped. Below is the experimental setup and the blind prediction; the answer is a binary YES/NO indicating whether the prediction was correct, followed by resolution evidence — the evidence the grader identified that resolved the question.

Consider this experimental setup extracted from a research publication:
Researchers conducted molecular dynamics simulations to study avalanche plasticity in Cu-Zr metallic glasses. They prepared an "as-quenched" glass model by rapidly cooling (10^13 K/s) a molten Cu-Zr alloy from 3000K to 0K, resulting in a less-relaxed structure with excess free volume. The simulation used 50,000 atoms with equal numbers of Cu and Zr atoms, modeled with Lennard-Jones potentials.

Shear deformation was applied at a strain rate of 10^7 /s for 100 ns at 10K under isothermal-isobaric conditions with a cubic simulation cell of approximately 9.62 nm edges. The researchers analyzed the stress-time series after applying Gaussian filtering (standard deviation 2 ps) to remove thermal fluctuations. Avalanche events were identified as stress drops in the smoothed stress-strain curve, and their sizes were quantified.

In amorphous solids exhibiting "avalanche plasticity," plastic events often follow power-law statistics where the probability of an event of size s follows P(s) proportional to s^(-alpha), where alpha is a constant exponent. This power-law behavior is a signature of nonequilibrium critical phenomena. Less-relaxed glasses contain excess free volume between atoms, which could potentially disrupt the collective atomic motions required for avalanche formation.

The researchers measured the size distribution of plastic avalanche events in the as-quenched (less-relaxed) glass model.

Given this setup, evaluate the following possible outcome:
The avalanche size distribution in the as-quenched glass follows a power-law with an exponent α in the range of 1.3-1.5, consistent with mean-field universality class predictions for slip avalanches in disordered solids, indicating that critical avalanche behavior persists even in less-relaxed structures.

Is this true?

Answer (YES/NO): NO